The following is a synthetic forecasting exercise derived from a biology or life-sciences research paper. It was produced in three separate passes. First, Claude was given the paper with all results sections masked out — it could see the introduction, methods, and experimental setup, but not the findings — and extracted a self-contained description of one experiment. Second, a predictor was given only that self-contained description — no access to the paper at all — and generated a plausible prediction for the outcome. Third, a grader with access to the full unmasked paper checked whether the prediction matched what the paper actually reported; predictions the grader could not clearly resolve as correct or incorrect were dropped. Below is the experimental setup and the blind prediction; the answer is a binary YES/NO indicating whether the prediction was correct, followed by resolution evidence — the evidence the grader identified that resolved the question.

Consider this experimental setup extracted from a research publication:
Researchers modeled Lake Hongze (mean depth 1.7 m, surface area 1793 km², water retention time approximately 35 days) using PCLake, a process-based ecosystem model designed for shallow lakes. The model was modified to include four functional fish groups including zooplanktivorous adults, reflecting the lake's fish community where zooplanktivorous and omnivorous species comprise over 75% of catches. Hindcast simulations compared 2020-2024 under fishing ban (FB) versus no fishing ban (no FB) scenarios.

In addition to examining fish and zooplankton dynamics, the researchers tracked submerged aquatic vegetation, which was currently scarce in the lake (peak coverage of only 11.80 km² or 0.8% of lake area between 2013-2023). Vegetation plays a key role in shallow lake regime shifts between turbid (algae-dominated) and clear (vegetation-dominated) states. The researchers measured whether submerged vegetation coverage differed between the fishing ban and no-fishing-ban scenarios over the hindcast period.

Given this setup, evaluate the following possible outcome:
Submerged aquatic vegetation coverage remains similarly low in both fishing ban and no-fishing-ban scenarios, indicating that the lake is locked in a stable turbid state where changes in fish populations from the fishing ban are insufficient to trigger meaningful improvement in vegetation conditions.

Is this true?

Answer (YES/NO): NO